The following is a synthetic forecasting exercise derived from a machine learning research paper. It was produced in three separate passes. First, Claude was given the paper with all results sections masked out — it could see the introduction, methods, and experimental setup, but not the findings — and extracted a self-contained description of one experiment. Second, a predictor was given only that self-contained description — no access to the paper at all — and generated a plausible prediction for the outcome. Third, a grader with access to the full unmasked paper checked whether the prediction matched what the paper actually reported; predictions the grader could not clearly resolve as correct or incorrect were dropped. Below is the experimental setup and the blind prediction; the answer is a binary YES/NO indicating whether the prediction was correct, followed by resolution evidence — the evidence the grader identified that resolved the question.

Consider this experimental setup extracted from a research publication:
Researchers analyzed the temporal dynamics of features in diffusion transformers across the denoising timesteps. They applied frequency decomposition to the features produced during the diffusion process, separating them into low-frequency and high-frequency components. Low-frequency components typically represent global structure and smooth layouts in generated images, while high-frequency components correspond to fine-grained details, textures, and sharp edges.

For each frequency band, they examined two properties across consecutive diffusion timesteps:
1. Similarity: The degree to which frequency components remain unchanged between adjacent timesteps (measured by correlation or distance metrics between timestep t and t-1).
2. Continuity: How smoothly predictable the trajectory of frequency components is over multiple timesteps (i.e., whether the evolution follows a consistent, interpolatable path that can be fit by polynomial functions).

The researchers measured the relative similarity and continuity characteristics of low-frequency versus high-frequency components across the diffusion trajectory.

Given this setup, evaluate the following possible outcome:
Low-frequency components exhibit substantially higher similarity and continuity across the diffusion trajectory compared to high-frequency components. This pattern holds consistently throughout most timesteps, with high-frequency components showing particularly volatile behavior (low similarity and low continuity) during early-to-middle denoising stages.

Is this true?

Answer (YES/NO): NO